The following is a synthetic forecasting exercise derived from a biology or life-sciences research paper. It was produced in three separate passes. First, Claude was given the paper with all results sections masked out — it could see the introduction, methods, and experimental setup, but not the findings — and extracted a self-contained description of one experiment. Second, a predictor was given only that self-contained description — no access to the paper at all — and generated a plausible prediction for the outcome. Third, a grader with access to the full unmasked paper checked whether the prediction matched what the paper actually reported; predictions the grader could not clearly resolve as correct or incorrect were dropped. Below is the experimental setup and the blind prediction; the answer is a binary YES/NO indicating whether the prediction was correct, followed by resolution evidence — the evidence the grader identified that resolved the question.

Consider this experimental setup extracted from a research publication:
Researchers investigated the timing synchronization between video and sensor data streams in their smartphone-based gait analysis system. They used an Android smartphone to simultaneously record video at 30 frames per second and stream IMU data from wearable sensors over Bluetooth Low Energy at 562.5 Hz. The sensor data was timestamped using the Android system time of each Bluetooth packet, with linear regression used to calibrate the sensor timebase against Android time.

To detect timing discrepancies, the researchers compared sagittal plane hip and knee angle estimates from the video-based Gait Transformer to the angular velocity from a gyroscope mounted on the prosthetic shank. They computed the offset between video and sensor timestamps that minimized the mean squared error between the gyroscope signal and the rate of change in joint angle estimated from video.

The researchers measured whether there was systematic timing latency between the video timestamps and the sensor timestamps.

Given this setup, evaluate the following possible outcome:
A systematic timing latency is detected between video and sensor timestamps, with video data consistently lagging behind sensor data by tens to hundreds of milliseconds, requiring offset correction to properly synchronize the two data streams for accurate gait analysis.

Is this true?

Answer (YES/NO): YES